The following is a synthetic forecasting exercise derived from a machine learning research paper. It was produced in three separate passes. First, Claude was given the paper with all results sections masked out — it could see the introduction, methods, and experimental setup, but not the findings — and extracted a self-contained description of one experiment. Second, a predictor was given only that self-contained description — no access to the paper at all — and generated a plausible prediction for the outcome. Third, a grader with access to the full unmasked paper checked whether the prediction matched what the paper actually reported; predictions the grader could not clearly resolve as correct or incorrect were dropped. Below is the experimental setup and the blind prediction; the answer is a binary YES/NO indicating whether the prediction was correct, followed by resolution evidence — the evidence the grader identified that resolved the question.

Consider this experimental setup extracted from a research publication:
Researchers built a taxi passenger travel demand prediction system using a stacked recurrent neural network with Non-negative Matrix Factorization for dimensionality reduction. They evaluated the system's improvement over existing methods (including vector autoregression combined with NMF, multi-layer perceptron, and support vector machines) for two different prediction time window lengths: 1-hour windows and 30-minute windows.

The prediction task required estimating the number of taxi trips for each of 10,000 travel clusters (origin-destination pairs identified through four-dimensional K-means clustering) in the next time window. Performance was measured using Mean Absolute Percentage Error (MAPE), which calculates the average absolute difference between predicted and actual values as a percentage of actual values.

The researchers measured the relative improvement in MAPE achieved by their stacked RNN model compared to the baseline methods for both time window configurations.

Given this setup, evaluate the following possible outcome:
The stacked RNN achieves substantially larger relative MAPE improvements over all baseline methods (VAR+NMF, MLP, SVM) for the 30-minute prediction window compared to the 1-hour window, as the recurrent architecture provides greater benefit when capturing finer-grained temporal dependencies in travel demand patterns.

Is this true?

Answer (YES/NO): YES